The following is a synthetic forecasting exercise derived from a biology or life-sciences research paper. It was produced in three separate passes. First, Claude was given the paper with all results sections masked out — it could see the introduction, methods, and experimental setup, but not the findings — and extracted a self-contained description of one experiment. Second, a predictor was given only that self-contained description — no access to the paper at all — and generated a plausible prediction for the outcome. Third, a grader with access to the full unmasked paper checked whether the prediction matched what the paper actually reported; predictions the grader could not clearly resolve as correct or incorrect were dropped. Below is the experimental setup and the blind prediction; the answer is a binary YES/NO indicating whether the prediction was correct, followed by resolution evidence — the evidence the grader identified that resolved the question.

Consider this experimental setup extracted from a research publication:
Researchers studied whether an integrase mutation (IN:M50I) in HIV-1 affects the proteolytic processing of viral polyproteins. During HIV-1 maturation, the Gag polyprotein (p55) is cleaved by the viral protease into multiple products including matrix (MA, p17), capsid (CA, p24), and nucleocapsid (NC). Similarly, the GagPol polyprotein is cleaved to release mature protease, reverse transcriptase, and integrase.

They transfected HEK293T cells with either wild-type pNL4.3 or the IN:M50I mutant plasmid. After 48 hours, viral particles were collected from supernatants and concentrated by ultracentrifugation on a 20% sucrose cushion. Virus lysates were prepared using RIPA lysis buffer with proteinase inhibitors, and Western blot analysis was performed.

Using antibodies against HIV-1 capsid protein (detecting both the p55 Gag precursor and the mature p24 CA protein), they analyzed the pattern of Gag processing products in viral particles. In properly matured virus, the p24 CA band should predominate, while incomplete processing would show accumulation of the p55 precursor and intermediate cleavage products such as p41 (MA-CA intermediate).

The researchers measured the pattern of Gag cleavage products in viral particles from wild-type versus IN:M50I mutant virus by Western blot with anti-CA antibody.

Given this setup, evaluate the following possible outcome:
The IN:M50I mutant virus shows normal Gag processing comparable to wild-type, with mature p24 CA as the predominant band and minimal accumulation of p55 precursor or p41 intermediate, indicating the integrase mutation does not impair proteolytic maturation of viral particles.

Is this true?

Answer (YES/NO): NO